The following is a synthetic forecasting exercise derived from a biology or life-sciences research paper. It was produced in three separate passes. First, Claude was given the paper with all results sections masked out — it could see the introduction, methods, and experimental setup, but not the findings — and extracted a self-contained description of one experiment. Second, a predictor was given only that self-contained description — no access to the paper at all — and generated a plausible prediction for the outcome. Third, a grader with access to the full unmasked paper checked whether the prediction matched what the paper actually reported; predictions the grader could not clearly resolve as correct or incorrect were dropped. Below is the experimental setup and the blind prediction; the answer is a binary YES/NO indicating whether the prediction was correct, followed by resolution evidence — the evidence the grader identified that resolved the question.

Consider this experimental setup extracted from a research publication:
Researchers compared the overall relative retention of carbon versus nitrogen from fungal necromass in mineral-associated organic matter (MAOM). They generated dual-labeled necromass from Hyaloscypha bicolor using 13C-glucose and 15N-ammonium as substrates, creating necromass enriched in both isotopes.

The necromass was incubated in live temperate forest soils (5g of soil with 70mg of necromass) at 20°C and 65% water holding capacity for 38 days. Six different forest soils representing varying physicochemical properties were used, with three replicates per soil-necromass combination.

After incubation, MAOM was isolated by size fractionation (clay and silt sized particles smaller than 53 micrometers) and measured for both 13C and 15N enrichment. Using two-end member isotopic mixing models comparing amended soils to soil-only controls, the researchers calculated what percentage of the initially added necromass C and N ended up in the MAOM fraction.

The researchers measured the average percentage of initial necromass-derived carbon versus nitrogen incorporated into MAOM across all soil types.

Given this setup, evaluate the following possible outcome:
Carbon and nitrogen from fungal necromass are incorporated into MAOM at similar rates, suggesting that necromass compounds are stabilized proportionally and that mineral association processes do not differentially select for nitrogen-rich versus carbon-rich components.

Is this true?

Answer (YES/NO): NO